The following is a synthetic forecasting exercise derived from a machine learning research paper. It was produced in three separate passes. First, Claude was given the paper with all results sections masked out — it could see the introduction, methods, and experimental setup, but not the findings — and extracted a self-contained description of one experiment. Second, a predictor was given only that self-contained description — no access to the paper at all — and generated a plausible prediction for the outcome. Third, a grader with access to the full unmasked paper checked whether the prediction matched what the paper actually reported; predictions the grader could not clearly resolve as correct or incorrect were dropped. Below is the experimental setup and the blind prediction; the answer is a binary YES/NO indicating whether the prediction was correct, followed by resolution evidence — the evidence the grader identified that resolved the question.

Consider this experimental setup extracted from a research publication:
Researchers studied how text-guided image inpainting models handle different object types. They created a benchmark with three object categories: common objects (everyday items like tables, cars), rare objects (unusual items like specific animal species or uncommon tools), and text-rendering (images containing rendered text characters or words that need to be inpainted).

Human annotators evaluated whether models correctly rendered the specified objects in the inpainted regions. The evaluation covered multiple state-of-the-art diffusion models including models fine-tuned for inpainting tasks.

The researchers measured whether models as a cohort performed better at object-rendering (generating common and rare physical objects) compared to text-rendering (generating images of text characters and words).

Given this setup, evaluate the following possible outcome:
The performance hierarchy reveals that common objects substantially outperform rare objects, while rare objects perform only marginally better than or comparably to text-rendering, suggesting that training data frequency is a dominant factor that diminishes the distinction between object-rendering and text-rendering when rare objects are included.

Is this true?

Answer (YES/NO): NO